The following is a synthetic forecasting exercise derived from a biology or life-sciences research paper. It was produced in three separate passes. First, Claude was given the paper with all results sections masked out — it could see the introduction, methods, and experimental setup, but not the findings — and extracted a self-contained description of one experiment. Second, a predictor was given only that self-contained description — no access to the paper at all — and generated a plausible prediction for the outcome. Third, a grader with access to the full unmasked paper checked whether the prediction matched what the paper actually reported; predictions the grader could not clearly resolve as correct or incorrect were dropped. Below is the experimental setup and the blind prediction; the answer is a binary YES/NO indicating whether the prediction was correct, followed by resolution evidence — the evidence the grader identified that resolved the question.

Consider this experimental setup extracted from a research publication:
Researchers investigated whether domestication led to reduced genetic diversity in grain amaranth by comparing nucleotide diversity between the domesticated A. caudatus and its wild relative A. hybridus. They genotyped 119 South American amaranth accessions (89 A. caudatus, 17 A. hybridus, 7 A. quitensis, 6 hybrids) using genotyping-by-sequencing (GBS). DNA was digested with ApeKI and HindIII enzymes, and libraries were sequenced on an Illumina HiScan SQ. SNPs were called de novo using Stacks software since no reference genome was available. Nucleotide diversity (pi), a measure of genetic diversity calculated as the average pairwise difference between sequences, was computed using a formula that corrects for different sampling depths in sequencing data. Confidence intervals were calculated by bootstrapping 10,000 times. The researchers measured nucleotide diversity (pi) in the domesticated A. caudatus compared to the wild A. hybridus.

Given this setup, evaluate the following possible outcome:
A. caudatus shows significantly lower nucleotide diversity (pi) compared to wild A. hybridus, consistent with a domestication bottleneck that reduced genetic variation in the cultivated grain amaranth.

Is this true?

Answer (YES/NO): NO